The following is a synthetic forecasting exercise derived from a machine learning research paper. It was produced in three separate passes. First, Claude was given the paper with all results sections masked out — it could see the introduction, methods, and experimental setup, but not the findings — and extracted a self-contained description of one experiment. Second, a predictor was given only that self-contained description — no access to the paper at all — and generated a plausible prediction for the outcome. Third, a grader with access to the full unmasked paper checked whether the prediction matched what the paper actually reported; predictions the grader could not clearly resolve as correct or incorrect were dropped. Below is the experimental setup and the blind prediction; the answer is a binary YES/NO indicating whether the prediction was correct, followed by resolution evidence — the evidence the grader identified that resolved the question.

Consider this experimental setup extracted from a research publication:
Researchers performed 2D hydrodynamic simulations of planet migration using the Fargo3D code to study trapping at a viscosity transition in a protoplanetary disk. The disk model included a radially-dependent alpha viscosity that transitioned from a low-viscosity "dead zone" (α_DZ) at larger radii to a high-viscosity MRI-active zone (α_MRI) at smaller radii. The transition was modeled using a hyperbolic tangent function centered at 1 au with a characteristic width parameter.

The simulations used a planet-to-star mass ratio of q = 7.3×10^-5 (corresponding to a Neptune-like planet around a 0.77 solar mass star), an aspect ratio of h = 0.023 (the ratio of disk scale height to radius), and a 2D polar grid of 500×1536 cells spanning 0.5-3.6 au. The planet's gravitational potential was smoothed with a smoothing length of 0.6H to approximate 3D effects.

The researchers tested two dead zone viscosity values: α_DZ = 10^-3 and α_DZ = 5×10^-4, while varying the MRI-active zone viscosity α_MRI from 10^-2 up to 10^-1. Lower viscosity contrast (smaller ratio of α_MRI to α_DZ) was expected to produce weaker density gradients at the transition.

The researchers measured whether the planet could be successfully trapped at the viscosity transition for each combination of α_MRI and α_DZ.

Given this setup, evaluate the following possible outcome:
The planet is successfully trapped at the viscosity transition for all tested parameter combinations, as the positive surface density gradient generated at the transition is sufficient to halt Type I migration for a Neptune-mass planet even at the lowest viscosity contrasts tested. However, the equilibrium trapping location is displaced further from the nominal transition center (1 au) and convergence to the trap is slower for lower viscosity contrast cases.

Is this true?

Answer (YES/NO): NO